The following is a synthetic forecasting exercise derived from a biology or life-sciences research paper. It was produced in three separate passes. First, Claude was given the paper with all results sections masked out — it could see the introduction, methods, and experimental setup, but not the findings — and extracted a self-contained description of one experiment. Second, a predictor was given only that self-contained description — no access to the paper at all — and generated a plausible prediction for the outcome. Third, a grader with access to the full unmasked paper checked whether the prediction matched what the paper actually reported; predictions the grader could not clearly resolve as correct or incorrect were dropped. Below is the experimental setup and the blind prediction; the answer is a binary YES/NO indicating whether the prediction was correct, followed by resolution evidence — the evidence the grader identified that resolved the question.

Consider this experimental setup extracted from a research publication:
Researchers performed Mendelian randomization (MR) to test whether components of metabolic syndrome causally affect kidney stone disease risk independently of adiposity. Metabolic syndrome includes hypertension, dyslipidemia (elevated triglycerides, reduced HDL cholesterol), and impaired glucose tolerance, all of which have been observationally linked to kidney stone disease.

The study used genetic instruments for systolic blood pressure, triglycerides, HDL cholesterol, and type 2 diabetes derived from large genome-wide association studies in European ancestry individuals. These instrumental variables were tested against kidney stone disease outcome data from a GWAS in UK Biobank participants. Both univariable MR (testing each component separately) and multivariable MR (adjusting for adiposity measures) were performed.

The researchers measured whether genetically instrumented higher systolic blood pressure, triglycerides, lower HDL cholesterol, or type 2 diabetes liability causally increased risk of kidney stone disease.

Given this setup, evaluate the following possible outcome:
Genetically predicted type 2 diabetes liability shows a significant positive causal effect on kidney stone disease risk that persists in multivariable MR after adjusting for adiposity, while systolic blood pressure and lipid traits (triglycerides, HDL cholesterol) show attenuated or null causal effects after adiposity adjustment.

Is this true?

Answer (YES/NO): NO